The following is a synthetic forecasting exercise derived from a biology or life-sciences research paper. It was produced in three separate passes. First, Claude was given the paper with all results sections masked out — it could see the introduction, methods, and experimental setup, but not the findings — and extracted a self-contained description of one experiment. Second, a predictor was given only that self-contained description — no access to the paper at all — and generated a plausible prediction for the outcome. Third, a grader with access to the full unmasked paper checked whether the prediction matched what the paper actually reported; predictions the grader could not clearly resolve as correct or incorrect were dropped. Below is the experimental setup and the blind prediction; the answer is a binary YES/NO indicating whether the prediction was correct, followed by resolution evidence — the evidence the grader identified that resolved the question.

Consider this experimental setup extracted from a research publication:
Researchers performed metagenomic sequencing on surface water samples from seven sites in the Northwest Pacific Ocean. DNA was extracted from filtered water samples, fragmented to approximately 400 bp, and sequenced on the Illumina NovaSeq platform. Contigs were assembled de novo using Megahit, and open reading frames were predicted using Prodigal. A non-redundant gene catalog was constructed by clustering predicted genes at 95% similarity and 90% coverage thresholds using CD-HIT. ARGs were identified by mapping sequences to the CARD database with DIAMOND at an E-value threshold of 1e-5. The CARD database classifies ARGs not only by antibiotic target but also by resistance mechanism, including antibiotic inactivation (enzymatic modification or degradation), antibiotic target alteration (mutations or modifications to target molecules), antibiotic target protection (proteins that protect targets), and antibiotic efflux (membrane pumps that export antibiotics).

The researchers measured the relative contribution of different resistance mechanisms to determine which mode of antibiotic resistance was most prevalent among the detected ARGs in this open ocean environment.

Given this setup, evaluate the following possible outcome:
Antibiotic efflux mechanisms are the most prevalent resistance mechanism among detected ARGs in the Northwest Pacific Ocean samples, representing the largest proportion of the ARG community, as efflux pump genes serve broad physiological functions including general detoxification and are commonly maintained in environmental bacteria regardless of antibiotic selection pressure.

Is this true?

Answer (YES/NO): NO